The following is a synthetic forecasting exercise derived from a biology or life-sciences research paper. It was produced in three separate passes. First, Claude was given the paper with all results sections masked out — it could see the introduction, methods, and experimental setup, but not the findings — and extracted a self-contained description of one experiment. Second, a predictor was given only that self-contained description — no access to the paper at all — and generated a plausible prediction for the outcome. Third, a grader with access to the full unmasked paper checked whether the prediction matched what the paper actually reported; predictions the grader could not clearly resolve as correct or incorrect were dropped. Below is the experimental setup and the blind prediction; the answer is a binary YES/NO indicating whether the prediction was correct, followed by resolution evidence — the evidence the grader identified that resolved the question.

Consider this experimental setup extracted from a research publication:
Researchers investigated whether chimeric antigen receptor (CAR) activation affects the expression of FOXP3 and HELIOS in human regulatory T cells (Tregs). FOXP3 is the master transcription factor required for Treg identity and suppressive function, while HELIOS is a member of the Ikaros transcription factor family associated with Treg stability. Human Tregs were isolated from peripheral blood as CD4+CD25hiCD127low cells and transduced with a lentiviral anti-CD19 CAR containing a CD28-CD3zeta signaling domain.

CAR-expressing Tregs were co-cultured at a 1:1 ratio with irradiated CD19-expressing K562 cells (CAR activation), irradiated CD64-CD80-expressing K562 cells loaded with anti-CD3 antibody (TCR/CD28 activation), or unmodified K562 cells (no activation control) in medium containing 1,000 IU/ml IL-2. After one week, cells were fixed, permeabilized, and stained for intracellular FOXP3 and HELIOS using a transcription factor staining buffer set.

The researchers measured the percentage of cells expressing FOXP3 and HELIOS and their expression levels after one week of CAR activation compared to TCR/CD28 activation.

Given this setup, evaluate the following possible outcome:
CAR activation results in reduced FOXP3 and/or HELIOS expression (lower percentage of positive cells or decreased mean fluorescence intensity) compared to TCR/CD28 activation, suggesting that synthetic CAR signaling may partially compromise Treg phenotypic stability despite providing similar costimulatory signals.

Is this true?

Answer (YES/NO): NO